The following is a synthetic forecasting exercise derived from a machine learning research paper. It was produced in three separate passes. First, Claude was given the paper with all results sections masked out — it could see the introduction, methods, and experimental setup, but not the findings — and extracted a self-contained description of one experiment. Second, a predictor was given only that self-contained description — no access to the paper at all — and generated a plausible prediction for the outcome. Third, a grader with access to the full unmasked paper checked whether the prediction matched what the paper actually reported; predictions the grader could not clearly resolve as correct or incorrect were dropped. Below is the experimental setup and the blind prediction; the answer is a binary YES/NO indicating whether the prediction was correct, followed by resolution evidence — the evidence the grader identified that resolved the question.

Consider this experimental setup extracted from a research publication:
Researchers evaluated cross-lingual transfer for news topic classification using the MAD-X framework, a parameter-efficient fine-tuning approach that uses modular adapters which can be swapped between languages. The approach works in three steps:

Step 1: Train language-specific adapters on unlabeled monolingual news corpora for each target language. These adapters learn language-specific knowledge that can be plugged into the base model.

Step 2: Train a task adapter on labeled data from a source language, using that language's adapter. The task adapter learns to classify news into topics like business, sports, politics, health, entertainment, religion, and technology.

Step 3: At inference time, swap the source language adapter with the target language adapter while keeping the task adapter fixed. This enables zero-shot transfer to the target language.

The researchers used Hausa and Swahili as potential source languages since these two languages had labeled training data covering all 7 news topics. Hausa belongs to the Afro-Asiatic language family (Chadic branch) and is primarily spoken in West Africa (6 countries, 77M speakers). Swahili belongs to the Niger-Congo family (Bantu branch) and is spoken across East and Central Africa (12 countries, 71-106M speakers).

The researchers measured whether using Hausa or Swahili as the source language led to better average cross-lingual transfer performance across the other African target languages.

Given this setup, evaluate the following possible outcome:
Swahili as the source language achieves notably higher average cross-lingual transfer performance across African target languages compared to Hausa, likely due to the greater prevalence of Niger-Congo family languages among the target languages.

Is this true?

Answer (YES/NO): YES